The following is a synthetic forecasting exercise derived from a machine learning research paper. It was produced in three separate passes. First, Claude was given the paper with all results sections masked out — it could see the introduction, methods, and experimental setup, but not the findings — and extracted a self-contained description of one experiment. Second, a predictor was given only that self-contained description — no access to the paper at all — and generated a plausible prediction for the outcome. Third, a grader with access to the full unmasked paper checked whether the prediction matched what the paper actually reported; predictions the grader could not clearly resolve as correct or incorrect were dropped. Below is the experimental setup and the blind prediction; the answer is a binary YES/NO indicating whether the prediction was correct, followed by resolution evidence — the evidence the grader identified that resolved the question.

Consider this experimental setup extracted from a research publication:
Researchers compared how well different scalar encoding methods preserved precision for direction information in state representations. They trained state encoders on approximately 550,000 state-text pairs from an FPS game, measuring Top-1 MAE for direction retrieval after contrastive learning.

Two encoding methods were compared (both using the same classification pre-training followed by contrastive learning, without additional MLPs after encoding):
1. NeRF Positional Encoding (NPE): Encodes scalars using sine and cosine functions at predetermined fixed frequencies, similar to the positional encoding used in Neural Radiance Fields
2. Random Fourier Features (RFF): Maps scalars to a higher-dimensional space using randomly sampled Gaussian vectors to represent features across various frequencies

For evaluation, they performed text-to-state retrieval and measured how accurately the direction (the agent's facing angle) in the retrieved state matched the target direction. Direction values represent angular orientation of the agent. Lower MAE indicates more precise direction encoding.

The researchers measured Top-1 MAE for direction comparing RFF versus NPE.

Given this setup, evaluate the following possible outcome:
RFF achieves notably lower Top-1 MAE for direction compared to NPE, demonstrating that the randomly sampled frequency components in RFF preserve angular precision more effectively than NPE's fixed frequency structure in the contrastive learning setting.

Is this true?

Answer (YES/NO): NO